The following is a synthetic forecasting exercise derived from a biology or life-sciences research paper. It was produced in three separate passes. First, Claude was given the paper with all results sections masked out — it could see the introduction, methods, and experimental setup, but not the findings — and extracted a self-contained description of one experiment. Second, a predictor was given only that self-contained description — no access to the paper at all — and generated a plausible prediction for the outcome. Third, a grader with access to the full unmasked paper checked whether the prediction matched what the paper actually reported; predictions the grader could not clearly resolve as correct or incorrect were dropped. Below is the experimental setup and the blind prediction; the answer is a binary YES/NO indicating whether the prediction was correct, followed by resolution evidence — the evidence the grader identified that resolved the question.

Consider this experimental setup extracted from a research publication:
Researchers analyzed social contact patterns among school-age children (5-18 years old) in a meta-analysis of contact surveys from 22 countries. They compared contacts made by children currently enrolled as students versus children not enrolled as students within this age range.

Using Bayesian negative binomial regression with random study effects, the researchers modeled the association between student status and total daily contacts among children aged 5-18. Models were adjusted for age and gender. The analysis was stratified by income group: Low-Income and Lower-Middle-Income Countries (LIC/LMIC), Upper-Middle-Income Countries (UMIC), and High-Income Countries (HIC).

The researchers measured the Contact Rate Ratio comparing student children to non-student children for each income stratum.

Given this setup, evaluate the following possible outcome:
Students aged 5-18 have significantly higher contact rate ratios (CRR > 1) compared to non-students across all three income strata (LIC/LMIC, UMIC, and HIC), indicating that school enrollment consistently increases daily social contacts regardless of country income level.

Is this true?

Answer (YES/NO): YES